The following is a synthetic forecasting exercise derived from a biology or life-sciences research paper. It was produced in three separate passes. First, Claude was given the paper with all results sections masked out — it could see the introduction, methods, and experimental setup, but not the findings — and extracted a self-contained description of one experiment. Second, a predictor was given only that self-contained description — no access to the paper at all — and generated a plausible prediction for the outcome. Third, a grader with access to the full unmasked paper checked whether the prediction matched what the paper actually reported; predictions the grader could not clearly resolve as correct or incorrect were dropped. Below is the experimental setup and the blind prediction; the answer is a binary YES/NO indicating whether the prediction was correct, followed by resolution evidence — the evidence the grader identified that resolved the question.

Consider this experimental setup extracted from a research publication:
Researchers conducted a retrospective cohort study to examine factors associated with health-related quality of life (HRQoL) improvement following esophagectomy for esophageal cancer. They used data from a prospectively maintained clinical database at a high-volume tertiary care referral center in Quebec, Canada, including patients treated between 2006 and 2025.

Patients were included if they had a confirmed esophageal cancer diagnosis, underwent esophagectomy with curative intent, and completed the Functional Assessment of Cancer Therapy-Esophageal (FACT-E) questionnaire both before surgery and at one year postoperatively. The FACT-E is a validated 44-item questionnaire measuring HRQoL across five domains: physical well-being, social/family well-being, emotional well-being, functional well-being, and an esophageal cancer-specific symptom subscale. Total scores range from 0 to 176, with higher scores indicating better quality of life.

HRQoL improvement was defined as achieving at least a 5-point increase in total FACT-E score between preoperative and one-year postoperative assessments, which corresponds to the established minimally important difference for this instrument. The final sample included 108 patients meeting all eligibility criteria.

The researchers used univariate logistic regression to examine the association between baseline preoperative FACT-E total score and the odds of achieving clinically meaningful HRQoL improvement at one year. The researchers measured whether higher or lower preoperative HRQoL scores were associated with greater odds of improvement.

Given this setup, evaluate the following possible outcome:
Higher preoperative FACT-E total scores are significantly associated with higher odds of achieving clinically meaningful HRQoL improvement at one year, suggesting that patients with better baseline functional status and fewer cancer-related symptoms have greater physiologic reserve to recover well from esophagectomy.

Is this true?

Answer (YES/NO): NO